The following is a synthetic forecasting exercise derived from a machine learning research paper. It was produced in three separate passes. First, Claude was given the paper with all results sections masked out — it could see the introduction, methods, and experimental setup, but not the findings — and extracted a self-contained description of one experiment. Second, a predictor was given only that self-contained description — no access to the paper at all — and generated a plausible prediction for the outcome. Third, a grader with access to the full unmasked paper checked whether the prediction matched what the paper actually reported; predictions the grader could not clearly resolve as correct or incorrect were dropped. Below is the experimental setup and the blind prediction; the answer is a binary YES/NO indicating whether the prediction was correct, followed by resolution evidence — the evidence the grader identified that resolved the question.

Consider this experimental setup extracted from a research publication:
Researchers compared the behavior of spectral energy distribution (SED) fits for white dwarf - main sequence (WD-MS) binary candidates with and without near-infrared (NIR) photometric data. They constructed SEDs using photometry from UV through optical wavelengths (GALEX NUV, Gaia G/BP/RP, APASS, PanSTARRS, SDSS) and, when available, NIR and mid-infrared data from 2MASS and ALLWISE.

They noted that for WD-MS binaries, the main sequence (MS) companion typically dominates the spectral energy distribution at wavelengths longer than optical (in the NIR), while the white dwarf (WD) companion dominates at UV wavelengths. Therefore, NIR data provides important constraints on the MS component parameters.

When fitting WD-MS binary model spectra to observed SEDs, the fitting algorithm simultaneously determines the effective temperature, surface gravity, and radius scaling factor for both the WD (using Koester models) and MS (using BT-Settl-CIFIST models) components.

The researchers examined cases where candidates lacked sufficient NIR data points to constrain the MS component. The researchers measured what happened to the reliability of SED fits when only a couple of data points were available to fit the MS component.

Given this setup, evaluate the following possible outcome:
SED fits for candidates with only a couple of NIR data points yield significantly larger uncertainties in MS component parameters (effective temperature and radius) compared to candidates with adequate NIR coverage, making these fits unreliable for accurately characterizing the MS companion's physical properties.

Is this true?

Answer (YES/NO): NO